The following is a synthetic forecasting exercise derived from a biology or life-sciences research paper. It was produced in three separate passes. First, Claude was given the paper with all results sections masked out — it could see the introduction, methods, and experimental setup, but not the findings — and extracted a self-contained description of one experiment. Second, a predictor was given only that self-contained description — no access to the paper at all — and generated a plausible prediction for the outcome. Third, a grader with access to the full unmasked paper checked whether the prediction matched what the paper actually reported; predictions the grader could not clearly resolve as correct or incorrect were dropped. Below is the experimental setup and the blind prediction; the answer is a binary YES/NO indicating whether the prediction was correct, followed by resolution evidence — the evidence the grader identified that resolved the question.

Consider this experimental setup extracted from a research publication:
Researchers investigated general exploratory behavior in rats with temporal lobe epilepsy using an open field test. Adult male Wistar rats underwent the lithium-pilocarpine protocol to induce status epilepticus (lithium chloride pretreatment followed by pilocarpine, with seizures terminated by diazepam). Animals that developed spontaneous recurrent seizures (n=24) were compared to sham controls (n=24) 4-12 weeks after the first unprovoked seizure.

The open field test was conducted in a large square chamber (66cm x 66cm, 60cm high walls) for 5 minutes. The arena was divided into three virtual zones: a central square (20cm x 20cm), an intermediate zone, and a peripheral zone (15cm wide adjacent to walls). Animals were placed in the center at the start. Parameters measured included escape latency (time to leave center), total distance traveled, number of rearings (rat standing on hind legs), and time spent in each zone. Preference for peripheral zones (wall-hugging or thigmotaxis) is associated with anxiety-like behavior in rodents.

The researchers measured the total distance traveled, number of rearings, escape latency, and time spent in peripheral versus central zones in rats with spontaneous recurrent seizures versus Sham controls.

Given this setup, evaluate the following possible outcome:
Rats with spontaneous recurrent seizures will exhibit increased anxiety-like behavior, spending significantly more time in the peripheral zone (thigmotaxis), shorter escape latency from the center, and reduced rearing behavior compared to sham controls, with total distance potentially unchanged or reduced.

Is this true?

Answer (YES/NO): NO